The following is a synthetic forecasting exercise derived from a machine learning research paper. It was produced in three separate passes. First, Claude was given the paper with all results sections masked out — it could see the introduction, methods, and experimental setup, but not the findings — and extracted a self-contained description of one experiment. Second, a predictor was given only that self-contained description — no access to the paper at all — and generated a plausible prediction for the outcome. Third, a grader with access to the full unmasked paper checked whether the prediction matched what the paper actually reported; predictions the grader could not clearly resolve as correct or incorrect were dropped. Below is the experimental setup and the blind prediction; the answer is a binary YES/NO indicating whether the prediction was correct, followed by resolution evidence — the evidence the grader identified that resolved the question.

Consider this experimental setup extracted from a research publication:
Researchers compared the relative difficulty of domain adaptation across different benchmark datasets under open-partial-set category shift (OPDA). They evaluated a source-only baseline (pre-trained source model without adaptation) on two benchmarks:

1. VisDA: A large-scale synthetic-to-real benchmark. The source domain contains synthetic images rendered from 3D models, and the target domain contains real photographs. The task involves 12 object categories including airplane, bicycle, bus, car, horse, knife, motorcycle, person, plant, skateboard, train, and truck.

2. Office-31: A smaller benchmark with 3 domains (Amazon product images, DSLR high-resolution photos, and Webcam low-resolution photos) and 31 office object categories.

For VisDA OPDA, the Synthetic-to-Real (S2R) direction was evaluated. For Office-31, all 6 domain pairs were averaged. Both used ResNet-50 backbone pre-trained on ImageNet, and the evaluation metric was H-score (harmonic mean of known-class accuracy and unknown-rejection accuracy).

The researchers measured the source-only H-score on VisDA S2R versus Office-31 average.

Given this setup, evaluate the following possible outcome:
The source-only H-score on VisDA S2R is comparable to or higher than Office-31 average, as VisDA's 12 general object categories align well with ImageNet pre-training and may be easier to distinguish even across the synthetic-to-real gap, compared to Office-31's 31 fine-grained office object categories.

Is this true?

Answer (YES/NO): NO